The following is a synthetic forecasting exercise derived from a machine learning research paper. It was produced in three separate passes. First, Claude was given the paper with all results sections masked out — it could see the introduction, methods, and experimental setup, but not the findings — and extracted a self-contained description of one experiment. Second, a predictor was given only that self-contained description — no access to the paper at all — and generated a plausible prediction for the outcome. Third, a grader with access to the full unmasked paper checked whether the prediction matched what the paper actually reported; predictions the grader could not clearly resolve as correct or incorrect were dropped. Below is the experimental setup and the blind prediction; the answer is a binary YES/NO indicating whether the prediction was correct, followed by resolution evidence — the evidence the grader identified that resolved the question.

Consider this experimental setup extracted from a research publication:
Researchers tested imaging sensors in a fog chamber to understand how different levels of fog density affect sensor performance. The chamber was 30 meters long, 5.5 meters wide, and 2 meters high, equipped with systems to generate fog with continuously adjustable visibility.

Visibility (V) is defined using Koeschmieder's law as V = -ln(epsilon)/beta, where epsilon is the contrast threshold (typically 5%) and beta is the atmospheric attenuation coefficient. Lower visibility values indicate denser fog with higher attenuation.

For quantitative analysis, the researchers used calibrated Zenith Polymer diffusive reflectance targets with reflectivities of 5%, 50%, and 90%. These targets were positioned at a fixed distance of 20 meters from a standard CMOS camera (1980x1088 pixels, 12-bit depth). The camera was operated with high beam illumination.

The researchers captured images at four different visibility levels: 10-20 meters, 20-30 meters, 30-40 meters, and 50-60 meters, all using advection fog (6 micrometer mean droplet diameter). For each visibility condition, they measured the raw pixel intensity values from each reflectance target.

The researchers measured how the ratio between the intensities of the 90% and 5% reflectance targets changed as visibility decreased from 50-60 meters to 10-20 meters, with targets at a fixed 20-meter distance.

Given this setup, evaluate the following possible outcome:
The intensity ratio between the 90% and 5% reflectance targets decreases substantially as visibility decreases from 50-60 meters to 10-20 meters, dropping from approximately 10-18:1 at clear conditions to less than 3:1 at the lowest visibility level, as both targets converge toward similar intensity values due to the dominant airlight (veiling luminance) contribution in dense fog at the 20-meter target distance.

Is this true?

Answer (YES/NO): NO